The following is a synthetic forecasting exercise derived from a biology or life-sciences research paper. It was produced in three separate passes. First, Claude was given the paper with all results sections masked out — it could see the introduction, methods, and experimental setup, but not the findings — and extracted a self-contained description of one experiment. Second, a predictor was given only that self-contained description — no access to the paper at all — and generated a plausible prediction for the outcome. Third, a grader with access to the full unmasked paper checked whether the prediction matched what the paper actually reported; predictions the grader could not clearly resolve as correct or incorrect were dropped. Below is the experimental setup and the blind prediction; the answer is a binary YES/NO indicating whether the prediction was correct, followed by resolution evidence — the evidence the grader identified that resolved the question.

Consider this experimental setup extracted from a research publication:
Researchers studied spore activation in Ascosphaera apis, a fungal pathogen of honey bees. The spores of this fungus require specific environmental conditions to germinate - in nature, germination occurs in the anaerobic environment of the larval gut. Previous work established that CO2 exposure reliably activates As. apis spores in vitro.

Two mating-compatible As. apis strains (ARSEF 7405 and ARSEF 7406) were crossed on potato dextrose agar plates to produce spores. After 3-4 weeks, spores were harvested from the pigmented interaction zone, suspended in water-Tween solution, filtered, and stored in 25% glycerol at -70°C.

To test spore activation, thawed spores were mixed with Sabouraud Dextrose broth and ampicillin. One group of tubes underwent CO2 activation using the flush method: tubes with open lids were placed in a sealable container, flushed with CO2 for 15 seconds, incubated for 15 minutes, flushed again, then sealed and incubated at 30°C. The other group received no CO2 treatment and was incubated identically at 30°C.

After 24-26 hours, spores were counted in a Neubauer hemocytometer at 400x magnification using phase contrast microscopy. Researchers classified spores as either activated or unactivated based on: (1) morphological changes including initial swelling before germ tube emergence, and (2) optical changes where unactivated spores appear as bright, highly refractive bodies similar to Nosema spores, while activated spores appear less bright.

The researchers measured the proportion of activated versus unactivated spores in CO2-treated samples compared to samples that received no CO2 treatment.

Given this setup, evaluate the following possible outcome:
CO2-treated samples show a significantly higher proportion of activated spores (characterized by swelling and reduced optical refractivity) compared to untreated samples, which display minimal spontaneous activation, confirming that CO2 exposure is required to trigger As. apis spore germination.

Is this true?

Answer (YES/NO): YES